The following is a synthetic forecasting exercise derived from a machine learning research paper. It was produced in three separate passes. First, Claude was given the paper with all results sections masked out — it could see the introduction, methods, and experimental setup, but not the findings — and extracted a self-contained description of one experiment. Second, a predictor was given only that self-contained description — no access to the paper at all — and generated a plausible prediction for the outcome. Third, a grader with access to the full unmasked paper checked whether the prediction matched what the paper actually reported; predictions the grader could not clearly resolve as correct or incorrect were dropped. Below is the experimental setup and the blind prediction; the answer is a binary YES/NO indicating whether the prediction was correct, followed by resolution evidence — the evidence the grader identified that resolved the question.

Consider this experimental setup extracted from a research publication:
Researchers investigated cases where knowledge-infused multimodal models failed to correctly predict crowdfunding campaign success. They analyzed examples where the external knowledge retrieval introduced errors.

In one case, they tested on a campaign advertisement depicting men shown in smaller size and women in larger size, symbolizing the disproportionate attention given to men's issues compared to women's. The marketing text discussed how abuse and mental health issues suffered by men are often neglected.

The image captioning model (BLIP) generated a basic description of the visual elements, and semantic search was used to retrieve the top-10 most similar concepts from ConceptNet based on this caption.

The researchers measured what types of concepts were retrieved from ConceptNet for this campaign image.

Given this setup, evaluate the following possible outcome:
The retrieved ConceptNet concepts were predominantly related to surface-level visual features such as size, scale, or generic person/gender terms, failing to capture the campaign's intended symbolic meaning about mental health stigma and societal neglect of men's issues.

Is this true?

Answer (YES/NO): NO